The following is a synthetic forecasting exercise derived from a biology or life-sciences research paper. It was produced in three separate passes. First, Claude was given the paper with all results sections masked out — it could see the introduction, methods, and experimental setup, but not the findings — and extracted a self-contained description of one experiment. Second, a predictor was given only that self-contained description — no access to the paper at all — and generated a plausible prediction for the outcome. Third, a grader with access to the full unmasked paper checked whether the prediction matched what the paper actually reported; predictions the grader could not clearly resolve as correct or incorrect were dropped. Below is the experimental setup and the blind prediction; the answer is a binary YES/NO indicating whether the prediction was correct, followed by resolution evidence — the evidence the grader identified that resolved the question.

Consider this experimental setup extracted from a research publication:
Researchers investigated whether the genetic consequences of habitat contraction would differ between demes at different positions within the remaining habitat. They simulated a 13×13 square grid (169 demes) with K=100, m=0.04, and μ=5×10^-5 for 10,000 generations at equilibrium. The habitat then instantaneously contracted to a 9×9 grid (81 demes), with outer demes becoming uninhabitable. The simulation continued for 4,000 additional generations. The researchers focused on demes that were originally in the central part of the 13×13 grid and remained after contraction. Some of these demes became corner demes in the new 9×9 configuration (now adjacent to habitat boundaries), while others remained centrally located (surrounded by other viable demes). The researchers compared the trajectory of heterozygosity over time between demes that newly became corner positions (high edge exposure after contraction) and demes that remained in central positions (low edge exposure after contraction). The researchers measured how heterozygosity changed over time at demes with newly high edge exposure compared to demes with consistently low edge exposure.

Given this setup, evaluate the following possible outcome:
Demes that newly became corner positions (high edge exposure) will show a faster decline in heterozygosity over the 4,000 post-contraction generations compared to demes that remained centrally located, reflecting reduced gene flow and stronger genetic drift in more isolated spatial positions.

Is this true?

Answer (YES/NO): YES